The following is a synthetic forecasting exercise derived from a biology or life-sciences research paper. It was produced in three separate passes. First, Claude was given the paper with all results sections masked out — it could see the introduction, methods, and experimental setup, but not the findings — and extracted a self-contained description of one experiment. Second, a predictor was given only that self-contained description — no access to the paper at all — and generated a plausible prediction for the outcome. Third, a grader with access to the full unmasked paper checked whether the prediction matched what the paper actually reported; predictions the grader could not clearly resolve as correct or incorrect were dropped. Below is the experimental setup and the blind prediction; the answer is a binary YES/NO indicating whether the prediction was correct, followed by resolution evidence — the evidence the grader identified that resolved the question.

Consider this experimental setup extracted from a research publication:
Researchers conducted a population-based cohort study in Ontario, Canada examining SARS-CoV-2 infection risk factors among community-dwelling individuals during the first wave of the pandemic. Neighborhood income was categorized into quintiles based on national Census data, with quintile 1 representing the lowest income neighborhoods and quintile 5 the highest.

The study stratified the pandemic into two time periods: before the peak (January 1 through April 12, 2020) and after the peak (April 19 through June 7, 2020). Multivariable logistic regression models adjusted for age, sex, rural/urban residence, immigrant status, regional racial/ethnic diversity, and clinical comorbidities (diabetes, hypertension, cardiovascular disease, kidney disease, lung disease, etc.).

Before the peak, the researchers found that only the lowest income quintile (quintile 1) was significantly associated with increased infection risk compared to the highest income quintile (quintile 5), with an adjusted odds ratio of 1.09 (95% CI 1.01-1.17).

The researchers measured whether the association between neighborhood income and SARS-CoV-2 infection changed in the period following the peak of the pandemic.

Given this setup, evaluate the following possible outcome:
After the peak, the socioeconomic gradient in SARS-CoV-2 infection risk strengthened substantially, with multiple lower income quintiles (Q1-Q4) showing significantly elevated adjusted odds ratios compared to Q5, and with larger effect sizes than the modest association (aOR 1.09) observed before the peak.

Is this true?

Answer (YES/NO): YES